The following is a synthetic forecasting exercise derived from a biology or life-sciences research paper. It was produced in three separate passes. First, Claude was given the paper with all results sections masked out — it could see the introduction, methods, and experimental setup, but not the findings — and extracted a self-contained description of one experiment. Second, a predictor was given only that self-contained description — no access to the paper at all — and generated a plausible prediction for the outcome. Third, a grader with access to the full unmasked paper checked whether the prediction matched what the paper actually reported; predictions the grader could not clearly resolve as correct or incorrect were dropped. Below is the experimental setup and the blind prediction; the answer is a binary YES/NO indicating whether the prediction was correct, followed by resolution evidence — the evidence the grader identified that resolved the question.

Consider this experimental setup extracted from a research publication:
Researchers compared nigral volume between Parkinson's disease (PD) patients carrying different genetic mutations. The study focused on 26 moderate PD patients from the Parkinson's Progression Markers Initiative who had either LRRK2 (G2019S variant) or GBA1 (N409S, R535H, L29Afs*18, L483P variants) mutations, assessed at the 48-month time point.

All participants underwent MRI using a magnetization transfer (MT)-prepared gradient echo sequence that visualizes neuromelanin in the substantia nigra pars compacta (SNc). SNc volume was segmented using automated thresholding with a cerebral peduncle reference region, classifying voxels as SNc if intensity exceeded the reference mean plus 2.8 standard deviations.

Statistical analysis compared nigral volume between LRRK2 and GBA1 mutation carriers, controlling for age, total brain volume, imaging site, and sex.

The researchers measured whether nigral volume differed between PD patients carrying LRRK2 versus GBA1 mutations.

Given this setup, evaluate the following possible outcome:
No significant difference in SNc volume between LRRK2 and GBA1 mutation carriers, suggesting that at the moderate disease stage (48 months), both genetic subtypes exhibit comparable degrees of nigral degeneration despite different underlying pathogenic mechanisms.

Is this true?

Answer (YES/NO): YES